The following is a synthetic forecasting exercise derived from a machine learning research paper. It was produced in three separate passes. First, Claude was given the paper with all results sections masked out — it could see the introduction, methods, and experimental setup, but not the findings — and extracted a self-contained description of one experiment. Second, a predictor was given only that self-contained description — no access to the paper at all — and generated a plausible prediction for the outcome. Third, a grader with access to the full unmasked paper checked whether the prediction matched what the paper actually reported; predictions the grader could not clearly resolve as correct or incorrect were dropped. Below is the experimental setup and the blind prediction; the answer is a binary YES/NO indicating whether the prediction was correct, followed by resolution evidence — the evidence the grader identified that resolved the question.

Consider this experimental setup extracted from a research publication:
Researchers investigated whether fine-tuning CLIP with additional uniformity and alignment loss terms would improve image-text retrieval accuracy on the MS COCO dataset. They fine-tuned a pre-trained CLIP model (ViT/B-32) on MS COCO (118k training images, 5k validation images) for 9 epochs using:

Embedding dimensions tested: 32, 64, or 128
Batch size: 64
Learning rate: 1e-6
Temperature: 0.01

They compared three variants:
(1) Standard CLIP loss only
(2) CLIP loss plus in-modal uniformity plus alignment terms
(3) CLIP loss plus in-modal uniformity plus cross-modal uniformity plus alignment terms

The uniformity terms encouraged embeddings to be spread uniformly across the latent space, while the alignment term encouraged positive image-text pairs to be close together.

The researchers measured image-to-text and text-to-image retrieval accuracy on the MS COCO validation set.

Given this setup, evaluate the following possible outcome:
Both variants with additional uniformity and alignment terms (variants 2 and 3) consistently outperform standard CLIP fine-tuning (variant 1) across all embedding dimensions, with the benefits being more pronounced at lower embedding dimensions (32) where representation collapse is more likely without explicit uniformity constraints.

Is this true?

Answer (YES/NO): NO